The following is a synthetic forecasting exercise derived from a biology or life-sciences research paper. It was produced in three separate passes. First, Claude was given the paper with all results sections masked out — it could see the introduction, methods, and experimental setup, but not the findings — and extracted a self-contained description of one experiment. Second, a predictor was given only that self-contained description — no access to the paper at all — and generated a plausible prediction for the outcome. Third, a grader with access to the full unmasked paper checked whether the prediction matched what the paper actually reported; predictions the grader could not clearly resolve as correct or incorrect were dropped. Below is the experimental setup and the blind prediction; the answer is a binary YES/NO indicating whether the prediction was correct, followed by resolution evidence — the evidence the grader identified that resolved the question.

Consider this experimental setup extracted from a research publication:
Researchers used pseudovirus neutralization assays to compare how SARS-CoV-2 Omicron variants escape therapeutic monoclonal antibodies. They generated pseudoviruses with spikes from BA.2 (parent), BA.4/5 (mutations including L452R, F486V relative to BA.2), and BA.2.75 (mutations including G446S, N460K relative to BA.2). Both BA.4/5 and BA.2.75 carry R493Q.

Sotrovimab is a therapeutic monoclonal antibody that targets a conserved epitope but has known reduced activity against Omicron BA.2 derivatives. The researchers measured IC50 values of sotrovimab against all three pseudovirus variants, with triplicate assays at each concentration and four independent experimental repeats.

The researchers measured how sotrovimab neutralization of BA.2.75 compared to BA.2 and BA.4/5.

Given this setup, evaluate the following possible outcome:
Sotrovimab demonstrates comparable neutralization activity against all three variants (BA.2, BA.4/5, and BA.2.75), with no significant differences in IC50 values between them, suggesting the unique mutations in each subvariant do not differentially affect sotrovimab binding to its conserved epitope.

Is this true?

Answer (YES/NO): NO